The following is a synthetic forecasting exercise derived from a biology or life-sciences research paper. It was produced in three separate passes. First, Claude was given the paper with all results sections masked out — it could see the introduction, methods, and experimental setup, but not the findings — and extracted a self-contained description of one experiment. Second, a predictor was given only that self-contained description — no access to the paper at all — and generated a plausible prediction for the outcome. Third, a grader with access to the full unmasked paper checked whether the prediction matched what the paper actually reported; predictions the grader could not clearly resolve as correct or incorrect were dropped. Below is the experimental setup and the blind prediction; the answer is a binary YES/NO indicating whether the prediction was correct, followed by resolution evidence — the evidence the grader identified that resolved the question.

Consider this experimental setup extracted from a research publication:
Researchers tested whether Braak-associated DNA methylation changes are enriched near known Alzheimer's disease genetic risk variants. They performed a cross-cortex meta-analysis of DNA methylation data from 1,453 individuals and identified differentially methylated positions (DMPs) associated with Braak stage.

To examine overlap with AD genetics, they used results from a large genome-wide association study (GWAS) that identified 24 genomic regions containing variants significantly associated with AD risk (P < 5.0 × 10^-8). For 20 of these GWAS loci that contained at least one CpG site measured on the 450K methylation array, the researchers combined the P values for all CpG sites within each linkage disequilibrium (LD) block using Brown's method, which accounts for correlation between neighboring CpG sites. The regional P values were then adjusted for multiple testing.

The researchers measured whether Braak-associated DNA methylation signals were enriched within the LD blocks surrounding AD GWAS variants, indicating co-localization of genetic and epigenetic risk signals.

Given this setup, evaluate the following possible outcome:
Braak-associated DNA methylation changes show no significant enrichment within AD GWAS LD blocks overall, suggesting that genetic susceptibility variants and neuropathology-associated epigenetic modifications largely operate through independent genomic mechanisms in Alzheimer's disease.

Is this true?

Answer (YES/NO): NO